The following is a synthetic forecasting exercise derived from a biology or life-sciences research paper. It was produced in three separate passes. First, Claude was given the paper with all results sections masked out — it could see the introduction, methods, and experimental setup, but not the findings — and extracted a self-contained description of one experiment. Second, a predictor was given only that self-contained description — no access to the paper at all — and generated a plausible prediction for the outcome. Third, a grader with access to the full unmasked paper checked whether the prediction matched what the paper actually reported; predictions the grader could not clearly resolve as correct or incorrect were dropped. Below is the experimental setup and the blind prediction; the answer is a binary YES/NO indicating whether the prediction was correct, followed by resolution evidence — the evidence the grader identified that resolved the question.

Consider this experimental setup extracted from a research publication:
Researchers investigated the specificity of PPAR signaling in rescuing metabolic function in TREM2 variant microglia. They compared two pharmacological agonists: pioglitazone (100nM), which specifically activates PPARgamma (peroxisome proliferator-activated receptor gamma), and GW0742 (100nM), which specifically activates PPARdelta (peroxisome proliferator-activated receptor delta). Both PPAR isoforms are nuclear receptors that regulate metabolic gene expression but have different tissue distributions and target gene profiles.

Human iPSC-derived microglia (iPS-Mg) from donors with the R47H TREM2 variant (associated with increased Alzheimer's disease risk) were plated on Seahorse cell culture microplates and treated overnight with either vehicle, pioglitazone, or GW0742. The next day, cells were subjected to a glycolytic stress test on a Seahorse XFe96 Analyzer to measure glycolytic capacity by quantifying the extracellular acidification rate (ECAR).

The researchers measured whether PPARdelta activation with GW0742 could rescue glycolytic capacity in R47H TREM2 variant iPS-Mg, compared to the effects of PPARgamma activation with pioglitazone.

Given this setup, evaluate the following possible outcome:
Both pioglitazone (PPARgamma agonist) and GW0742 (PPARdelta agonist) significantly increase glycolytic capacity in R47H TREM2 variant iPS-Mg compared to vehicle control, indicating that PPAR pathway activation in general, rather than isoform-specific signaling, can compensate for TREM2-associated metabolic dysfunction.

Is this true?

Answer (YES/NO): NO